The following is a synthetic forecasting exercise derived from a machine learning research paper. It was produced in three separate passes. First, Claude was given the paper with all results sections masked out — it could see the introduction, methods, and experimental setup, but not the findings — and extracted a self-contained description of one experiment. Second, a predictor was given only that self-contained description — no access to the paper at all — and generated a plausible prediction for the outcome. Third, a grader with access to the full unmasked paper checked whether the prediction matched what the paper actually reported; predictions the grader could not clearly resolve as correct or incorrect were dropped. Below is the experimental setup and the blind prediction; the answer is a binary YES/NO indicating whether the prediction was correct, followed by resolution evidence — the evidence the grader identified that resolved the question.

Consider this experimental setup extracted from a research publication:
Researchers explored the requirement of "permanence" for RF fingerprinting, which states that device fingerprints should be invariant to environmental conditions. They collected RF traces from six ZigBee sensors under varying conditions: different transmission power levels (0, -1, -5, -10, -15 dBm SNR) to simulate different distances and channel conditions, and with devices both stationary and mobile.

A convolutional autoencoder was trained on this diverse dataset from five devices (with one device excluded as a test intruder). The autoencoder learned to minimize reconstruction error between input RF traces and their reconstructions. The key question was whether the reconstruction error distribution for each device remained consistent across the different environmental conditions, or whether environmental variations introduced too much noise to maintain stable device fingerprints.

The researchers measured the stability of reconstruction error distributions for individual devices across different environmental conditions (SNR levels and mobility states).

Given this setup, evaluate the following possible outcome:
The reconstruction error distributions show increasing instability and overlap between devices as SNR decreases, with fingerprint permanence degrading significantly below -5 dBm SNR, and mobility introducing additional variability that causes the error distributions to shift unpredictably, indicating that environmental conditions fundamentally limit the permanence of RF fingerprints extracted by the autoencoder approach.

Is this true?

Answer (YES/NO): NO